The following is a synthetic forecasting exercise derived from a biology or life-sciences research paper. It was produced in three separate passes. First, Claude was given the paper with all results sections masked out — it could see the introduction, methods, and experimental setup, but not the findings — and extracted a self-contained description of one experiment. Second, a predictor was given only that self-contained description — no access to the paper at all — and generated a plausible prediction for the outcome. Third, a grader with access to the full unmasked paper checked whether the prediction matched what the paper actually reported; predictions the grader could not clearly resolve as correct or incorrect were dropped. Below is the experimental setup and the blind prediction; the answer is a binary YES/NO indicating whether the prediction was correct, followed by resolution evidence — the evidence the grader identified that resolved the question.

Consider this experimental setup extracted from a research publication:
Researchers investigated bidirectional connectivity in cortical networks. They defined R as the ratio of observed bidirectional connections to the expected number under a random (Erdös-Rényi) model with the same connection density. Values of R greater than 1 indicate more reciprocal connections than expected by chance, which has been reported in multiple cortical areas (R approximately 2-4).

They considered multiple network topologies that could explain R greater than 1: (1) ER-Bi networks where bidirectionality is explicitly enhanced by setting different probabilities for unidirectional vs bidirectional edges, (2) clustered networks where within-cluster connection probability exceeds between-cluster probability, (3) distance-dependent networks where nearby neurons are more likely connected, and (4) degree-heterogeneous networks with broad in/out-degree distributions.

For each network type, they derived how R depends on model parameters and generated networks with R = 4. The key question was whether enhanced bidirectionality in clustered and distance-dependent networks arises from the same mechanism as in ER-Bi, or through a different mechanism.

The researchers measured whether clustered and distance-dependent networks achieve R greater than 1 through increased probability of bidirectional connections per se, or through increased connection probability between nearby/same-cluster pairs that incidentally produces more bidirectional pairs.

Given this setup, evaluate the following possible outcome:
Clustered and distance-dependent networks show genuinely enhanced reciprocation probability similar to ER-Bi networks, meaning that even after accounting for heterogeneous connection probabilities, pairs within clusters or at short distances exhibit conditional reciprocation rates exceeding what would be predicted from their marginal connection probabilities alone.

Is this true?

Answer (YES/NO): NO